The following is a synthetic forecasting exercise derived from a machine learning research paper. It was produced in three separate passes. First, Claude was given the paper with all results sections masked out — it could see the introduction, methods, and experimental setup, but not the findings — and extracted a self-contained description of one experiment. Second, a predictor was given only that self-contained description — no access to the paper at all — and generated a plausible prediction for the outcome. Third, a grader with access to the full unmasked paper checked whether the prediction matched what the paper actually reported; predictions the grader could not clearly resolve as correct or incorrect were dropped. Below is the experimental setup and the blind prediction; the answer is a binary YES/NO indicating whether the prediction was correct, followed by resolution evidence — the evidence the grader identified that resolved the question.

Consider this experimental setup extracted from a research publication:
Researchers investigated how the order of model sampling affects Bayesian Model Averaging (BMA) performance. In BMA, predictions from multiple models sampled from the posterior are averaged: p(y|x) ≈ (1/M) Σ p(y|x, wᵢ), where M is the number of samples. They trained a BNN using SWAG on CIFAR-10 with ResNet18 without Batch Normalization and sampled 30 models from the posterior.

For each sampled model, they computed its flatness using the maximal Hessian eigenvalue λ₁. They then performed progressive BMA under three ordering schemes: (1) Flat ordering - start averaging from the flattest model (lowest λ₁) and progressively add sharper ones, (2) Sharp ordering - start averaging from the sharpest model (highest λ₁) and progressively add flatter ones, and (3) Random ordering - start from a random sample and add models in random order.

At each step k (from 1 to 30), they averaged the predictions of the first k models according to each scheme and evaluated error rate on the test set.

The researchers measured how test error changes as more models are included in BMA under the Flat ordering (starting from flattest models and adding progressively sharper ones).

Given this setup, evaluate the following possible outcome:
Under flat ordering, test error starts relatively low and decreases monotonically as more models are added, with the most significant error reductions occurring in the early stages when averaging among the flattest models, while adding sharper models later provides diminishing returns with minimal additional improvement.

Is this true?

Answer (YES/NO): NO